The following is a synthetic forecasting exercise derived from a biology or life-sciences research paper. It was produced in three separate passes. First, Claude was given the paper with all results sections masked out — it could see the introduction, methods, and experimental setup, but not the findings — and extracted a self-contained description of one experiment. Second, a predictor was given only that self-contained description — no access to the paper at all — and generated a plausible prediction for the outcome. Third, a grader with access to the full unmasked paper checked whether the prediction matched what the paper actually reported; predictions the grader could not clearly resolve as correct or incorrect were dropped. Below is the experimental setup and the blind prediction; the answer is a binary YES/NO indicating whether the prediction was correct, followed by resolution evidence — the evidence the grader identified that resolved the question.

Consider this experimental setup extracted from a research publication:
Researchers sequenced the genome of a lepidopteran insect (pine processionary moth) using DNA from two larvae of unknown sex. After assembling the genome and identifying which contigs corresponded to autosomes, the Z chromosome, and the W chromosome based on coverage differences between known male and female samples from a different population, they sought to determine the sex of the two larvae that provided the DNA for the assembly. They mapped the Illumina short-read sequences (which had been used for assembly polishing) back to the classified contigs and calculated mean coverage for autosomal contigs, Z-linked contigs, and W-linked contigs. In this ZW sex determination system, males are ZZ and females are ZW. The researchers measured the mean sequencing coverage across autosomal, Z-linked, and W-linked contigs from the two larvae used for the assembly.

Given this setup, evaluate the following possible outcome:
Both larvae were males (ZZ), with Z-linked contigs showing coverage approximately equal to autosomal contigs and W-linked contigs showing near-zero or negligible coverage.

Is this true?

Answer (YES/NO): NO